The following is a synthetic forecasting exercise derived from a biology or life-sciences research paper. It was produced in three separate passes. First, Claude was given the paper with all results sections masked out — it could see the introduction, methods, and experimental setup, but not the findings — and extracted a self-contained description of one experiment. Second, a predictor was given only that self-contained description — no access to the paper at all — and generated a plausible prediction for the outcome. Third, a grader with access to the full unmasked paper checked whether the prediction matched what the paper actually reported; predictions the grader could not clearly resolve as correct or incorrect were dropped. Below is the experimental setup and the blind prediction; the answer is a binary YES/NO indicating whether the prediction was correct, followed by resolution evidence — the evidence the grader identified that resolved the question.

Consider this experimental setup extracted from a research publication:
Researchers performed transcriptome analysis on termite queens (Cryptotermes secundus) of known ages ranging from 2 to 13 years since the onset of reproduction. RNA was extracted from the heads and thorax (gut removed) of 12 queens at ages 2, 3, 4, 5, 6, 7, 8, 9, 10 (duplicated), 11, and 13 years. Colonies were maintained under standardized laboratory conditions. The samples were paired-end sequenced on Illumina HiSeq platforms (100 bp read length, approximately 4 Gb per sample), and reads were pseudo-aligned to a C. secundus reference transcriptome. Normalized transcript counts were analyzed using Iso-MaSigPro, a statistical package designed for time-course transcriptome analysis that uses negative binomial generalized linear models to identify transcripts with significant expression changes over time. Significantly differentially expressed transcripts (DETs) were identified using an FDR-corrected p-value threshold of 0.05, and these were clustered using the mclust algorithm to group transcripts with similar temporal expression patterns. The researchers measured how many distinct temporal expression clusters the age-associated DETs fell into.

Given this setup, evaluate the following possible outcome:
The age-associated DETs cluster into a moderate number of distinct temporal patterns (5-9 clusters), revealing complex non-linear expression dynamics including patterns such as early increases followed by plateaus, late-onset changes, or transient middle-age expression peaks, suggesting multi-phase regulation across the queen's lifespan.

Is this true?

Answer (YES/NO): YES